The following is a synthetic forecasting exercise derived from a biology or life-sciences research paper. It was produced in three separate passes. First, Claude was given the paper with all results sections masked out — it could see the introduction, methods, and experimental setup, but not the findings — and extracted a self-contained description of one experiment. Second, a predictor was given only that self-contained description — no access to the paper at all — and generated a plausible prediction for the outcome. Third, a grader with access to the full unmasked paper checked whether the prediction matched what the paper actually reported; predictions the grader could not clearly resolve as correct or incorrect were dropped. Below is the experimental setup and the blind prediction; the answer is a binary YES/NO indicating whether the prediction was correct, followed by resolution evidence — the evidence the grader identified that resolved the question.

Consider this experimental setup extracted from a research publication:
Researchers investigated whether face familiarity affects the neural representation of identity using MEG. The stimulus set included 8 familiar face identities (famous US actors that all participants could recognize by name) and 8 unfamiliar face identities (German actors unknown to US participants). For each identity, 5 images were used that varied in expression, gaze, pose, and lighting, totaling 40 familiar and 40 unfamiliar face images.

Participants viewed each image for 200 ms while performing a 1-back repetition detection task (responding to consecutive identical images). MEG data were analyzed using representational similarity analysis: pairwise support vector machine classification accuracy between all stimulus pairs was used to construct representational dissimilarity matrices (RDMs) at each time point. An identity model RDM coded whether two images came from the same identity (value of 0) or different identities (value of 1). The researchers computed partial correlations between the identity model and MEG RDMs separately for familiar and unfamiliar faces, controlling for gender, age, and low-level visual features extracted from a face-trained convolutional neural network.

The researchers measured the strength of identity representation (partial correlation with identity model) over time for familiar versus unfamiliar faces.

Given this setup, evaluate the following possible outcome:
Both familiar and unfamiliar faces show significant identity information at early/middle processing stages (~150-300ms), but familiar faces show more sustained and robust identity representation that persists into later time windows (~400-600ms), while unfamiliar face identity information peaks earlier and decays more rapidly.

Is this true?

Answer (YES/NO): NO